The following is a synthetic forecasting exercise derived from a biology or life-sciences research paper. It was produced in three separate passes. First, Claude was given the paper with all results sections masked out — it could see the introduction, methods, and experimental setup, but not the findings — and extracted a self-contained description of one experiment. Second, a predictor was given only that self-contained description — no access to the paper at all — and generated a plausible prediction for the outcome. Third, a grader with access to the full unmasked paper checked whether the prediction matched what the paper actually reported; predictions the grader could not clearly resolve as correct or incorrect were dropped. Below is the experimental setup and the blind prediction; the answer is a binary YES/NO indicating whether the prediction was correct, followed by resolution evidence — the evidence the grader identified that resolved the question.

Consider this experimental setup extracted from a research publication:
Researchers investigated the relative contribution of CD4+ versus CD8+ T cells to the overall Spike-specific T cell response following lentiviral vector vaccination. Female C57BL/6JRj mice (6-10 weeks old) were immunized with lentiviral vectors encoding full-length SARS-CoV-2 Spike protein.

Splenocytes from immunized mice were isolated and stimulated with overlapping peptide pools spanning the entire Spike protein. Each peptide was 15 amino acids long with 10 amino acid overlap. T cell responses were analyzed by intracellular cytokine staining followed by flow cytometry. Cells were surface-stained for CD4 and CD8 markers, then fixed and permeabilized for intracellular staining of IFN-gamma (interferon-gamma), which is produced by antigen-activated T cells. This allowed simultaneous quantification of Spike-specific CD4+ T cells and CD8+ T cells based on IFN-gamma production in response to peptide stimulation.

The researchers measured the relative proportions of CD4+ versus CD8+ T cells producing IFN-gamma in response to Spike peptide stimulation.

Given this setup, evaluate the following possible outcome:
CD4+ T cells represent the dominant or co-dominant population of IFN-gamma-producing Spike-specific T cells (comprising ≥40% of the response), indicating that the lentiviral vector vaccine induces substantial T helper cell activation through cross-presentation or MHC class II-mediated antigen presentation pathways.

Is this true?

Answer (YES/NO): NO